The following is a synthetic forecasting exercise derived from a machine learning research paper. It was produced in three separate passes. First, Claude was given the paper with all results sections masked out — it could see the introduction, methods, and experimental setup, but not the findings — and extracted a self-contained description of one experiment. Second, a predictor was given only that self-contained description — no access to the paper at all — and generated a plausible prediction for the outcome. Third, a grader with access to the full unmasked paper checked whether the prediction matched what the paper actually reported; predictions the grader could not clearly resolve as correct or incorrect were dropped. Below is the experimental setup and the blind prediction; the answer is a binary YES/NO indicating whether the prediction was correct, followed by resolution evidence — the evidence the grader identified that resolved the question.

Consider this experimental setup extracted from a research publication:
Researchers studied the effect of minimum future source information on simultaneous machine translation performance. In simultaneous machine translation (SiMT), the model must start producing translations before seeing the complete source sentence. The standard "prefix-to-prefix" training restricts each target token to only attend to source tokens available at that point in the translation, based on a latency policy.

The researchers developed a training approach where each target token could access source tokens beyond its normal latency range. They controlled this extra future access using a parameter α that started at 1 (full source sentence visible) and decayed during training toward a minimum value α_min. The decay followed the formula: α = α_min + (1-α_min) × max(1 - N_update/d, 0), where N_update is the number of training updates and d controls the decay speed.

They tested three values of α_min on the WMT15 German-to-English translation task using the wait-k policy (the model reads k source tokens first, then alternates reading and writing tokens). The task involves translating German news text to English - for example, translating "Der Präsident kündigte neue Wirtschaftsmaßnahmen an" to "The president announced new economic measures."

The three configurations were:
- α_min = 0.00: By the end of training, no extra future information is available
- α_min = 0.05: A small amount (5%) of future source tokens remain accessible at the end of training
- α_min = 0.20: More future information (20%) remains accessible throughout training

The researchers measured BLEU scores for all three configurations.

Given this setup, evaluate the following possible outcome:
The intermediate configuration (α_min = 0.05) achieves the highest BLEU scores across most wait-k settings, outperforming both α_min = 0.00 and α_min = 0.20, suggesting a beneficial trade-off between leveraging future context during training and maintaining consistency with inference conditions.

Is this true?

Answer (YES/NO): YES